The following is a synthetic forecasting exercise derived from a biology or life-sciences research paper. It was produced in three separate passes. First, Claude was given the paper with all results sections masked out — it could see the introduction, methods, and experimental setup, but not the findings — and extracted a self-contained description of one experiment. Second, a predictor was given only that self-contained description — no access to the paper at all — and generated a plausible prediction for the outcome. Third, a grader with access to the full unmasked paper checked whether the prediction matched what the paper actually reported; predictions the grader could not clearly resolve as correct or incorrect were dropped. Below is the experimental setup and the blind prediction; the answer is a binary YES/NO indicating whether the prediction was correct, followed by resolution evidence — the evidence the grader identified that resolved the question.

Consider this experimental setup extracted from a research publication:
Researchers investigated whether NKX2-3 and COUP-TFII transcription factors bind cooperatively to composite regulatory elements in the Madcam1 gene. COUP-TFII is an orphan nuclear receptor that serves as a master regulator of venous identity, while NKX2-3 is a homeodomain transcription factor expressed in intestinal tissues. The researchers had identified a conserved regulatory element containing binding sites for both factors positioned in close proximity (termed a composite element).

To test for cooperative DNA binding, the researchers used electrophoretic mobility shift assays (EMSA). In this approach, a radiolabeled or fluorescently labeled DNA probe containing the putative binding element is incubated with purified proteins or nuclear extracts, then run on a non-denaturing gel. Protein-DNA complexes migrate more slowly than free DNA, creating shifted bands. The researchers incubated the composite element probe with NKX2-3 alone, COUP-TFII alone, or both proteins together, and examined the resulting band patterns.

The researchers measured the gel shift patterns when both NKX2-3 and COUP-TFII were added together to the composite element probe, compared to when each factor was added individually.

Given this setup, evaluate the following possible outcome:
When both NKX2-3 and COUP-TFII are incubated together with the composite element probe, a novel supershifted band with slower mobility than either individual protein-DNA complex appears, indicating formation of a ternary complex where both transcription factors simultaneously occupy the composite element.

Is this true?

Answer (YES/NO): YES